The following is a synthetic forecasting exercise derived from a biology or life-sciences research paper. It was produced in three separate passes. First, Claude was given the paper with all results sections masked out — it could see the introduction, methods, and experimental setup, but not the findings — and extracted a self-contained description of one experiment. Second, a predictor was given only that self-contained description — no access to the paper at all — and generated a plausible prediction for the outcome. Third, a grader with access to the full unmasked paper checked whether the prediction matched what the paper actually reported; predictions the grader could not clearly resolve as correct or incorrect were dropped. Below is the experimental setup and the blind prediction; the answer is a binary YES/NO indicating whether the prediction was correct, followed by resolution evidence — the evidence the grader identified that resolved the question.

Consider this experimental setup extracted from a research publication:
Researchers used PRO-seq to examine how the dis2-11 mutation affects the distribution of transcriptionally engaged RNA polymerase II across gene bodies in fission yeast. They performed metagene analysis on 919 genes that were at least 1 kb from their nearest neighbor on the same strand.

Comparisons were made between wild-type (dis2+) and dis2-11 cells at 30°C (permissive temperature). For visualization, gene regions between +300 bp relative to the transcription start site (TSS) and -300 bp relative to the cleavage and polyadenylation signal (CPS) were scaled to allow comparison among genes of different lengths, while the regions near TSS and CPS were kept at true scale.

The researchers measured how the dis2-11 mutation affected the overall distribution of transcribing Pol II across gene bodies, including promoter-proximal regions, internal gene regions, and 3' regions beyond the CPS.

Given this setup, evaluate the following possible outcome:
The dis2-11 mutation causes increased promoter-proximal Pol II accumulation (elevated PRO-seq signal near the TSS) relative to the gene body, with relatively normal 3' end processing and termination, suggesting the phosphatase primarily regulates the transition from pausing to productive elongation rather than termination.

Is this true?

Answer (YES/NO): NO